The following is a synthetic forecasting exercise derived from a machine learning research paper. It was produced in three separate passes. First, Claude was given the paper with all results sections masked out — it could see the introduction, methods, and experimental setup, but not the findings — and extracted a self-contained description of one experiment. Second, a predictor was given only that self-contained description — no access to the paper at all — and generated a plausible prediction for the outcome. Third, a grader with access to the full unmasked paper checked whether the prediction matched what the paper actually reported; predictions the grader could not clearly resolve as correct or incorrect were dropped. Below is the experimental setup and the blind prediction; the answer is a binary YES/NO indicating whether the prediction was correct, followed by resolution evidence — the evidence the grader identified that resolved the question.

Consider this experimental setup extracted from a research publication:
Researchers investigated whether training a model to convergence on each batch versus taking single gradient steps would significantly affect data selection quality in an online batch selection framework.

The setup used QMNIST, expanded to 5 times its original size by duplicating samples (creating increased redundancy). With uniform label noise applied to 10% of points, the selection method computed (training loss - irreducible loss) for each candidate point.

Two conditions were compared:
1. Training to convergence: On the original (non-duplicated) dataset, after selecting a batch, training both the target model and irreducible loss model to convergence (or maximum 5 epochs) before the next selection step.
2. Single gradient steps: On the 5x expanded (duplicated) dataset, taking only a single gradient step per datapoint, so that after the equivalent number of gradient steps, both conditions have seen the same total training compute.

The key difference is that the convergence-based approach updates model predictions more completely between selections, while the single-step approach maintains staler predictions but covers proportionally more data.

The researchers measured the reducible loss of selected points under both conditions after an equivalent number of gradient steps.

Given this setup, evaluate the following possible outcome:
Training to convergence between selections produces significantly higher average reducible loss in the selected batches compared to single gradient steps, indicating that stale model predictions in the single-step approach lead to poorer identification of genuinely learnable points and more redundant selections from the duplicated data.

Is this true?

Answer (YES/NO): NO